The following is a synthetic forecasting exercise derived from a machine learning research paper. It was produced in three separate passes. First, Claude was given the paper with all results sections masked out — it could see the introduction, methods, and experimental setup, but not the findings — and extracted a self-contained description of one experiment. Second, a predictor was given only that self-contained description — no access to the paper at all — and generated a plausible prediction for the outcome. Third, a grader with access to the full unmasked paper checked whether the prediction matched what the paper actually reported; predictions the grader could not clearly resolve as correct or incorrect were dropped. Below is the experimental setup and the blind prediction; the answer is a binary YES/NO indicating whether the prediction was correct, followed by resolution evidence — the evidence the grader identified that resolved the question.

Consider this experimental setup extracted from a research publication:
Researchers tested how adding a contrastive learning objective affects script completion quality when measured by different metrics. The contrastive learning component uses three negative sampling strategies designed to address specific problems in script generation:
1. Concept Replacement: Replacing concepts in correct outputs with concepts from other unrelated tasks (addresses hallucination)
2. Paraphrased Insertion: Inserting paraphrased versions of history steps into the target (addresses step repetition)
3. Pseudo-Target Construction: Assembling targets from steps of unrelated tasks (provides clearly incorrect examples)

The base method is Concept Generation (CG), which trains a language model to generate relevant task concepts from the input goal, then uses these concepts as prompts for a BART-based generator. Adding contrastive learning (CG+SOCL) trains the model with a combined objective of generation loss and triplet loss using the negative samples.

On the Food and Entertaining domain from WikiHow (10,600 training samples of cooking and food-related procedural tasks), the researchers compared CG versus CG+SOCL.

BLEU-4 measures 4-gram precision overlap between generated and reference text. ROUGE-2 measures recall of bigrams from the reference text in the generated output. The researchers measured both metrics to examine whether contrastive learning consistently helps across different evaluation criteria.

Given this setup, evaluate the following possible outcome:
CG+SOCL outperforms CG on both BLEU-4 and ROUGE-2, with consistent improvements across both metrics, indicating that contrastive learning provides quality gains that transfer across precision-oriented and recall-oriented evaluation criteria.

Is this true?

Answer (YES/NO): NO